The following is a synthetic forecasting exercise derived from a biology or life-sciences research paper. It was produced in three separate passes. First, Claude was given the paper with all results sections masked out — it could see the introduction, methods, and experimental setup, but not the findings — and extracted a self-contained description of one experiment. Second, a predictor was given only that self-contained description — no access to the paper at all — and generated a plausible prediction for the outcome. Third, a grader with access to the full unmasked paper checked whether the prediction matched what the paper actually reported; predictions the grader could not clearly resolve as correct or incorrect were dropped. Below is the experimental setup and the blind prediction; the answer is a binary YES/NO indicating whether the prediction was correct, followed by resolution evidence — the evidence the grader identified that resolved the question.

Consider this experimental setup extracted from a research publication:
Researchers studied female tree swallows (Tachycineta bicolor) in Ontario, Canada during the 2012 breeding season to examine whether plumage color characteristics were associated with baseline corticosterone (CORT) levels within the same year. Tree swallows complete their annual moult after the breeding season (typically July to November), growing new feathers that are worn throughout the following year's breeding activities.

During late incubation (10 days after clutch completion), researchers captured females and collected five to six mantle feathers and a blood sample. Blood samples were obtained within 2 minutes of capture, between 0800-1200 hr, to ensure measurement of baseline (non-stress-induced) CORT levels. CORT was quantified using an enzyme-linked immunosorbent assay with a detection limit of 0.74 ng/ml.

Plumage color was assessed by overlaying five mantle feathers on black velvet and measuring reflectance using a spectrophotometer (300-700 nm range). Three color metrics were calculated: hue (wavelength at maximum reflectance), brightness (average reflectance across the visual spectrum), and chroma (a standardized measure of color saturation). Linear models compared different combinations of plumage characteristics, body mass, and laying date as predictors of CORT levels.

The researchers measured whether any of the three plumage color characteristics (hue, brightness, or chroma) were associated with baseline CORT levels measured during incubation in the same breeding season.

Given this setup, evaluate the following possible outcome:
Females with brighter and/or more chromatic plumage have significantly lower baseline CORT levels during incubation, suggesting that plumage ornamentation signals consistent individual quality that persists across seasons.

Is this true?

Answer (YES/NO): NO